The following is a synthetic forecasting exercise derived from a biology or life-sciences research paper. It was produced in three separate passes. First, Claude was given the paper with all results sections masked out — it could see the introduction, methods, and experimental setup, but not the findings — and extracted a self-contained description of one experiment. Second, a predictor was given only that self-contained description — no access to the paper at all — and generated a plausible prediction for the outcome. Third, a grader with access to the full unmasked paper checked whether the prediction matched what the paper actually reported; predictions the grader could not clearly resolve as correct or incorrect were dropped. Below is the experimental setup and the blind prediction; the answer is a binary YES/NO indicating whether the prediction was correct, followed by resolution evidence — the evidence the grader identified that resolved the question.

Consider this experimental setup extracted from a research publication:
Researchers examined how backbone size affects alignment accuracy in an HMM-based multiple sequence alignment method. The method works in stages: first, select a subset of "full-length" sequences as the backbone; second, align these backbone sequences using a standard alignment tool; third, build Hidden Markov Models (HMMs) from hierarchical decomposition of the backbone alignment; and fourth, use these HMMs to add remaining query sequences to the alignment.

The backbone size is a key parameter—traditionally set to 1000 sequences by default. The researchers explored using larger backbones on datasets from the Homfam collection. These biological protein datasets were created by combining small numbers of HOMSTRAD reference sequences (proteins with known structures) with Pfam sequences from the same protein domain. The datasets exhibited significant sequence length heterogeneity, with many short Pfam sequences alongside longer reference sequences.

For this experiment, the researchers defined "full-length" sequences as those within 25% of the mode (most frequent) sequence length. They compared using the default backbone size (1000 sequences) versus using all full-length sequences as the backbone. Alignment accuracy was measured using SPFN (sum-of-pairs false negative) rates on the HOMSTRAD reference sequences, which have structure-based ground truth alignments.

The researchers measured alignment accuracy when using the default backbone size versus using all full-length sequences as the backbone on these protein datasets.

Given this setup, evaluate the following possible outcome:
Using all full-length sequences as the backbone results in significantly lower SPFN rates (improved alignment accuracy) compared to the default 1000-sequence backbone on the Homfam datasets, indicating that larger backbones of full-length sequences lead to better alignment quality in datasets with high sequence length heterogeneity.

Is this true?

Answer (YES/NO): YES